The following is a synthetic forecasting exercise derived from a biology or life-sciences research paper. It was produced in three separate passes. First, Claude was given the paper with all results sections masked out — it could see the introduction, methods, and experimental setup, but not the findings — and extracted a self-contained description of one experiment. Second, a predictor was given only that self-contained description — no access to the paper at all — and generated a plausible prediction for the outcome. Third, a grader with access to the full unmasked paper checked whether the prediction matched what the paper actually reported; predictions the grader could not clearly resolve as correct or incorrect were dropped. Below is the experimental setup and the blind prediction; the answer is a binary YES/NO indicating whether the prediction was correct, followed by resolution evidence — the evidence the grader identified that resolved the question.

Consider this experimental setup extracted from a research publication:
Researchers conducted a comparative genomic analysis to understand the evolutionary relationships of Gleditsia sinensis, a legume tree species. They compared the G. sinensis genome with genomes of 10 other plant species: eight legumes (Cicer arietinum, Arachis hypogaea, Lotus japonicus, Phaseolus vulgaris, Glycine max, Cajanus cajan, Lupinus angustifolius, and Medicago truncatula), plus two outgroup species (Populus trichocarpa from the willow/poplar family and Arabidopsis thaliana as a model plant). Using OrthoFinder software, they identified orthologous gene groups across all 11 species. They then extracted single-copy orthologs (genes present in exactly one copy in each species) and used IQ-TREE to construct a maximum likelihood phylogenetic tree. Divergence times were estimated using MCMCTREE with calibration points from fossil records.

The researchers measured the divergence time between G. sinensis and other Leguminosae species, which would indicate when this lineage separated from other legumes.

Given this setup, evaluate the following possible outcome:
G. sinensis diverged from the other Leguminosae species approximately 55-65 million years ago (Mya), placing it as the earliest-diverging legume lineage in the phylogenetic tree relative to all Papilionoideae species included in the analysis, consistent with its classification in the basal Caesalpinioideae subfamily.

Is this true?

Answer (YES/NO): NO